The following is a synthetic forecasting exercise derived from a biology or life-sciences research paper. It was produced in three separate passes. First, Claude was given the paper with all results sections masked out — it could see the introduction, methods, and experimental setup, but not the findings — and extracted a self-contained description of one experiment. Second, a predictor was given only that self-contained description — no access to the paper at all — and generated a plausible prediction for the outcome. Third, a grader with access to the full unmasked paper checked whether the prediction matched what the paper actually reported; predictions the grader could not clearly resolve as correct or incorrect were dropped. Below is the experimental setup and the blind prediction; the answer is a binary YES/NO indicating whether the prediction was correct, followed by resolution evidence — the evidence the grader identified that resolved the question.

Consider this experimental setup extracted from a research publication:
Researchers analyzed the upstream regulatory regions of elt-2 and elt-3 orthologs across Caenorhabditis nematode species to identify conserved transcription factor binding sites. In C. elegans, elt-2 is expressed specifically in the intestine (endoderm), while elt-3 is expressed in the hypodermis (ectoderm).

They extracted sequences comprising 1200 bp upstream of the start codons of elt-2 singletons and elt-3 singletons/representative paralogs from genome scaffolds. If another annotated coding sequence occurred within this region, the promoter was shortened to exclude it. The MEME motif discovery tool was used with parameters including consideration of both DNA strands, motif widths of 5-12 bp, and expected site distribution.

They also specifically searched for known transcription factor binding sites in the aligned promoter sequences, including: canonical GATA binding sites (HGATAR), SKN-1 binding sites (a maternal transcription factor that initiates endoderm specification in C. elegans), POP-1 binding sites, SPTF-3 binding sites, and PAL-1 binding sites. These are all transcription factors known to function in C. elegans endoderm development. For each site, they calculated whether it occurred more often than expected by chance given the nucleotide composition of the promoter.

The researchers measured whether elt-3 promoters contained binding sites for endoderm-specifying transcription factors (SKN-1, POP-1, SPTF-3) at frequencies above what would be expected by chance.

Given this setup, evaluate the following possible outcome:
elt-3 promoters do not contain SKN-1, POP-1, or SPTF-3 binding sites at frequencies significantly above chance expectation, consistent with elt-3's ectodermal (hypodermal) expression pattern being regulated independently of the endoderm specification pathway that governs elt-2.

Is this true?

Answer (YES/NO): NO